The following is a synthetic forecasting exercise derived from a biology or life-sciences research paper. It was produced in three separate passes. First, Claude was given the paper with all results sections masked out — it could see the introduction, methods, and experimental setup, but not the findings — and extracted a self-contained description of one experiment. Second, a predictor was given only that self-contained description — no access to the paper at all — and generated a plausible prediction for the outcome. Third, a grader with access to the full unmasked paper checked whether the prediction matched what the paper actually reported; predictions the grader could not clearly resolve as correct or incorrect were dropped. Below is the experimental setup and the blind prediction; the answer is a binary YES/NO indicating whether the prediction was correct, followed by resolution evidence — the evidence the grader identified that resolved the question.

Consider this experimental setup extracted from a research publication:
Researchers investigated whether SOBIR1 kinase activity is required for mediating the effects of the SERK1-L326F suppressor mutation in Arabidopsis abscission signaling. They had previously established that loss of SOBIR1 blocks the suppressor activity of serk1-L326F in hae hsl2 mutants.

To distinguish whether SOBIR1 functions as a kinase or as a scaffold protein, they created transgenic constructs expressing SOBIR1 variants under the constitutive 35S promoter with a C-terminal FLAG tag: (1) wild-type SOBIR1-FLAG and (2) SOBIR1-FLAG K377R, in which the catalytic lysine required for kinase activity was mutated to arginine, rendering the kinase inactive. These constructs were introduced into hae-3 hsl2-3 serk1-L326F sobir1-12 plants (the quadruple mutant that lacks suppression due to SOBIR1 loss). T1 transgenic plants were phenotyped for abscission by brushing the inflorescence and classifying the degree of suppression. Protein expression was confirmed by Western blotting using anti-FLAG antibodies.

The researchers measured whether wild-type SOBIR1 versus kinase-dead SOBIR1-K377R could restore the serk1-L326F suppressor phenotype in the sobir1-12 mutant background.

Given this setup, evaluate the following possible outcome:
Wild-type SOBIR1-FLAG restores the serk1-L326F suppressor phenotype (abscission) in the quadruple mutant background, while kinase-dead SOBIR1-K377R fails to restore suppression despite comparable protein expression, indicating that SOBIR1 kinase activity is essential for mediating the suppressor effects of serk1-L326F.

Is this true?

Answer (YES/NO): YES